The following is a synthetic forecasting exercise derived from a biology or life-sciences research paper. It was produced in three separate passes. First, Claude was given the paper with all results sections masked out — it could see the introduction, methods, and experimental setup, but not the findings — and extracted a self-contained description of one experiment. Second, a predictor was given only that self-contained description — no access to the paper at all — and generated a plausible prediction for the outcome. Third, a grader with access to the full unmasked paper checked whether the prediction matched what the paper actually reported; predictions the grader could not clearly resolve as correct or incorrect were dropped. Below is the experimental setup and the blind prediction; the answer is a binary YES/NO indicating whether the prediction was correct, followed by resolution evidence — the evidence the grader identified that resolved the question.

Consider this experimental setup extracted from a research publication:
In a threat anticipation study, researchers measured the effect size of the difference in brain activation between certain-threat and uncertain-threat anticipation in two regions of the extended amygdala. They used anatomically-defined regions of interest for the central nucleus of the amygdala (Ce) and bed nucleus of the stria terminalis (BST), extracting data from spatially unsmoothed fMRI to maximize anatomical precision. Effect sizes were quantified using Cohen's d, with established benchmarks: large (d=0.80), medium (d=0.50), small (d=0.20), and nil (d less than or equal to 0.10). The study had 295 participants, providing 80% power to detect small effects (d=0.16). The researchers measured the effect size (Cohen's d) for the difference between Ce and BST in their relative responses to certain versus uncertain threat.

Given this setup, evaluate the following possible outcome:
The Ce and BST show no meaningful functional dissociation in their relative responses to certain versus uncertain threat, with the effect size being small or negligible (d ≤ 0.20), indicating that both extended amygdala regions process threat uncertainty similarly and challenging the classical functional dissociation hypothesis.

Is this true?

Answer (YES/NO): YES